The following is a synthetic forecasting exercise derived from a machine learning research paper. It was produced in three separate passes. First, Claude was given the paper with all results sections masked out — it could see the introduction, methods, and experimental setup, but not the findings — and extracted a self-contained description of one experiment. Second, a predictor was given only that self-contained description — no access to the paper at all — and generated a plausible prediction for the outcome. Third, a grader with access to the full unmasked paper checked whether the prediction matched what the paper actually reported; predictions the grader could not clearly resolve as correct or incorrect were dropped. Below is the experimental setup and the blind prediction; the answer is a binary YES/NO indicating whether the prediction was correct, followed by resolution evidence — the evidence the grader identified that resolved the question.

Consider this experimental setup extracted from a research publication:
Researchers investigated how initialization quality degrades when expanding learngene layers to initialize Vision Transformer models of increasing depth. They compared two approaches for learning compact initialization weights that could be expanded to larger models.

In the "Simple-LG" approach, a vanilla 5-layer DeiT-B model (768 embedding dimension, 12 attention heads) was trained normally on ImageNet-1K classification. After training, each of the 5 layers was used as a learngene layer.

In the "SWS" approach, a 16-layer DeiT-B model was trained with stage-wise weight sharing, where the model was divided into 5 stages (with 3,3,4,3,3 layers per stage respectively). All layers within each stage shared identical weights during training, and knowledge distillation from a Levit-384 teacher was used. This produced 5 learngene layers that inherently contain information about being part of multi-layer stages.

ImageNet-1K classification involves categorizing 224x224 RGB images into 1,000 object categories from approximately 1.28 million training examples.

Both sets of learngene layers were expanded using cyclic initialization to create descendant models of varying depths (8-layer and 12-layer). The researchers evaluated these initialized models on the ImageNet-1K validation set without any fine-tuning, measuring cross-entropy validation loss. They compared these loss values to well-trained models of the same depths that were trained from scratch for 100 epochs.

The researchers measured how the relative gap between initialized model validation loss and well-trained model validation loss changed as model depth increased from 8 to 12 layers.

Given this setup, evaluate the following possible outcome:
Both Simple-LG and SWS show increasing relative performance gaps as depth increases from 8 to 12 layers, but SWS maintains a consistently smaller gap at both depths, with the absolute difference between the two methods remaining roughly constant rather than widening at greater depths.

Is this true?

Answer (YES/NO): NO